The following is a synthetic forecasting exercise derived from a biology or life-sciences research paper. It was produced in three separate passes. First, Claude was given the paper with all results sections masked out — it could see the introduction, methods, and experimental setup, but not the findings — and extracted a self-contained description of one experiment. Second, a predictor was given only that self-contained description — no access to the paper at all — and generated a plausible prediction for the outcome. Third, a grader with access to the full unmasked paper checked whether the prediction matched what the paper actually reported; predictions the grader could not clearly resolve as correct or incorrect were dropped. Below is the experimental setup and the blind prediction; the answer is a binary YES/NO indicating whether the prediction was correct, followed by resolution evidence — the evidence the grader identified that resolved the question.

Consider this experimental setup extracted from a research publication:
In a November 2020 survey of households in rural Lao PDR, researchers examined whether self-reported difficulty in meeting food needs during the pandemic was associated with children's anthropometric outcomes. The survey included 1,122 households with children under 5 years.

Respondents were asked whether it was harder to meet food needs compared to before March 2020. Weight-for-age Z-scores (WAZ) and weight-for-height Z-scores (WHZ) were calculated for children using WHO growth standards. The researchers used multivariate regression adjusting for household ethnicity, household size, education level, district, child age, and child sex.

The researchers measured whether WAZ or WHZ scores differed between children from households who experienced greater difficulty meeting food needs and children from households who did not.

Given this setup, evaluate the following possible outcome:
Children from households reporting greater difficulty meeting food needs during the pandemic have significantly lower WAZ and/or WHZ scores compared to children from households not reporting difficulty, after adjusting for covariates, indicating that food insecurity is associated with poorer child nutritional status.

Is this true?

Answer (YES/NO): NO